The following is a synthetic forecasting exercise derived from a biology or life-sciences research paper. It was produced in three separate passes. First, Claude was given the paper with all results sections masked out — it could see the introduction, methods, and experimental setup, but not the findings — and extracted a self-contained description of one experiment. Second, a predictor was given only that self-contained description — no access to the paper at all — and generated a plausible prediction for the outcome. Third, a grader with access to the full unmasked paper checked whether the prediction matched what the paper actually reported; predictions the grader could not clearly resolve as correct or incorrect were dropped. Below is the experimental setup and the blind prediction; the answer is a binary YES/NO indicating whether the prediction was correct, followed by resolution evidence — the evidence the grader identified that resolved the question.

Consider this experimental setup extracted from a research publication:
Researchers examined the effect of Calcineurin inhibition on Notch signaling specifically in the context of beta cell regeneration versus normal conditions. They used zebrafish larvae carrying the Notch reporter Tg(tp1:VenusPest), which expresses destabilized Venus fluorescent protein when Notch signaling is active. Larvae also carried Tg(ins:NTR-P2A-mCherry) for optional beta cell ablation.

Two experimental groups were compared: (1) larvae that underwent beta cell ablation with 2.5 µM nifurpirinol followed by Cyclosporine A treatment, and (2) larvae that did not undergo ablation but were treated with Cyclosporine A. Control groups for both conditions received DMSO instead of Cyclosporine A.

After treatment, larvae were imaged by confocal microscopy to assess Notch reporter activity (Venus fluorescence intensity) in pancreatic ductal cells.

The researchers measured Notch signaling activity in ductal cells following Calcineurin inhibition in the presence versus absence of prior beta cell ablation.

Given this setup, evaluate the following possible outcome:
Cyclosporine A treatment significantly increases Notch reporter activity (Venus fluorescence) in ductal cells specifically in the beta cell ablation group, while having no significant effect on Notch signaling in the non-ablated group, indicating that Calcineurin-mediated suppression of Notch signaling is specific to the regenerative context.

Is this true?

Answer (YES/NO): NO